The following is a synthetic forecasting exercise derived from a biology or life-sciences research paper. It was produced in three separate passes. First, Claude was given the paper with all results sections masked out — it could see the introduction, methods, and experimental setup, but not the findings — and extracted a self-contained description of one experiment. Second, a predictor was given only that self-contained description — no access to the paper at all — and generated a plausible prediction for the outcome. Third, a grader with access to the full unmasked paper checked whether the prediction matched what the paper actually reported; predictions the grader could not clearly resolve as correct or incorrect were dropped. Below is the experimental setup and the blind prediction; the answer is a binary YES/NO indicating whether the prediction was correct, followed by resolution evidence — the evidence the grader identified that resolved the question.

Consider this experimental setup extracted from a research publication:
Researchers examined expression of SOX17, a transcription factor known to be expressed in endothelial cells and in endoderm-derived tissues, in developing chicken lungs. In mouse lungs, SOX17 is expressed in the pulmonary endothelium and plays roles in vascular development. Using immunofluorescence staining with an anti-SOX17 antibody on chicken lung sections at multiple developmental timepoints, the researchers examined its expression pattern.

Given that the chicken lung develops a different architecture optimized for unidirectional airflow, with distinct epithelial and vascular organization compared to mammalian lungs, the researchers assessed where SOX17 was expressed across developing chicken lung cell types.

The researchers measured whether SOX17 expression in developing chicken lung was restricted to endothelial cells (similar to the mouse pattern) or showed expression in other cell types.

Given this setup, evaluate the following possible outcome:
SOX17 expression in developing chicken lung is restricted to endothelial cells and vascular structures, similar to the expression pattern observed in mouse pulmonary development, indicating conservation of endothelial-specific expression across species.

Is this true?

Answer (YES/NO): YES